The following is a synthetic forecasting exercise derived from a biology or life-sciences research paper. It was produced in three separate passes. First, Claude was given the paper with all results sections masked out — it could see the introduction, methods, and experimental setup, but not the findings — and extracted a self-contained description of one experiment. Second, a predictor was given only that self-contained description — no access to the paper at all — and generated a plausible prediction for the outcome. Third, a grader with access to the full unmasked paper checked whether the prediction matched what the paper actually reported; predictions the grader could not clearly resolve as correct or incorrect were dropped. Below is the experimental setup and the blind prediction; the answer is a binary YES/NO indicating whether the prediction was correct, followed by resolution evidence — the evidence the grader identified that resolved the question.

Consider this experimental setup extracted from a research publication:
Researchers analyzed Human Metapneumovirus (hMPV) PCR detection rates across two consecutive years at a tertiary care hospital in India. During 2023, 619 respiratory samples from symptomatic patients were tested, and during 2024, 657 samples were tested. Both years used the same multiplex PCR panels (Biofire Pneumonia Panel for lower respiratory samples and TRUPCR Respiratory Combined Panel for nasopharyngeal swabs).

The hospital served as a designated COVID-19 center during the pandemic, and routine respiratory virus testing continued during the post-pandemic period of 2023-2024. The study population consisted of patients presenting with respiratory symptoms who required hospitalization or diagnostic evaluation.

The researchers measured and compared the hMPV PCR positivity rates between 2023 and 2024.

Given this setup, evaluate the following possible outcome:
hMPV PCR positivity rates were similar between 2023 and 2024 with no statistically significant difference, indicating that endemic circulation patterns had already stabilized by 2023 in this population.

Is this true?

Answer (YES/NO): NO